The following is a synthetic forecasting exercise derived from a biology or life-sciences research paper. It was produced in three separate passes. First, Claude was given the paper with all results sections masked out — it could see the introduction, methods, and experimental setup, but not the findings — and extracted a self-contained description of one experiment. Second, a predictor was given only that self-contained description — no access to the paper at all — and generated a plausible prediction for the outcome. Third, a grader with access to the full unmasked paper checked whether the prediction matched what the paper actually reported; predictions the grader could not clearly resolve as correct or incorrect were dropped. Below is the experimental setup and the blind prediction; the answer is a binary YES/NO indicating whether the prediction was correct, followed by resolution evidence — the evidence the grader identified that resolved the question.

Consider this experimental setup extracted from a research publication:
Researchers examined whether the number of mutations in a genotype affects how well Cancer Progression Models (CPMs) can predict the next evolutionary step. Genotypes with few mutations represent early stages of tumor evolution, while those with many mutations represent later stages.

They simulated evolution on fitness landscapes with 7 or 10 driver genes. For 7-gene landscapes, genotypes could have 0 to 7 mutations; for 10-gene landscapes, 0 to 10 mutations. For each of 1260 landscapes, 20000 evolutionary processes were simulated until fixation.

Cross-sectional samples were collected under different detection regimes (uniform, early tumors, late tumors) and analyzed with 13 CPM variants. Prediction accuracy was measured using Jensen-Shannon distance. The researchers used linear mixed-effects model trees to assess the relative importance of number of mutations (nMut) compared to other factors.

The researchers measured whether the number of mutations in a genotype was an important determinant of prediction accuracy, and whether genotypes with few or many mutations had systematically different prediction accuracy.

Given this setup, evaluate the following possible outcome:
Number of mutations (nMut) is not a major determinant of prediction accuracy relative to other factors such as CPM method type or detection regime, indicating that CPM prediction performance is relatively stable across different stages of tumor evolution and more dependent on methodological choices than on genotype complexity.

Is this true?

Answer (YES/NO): NO